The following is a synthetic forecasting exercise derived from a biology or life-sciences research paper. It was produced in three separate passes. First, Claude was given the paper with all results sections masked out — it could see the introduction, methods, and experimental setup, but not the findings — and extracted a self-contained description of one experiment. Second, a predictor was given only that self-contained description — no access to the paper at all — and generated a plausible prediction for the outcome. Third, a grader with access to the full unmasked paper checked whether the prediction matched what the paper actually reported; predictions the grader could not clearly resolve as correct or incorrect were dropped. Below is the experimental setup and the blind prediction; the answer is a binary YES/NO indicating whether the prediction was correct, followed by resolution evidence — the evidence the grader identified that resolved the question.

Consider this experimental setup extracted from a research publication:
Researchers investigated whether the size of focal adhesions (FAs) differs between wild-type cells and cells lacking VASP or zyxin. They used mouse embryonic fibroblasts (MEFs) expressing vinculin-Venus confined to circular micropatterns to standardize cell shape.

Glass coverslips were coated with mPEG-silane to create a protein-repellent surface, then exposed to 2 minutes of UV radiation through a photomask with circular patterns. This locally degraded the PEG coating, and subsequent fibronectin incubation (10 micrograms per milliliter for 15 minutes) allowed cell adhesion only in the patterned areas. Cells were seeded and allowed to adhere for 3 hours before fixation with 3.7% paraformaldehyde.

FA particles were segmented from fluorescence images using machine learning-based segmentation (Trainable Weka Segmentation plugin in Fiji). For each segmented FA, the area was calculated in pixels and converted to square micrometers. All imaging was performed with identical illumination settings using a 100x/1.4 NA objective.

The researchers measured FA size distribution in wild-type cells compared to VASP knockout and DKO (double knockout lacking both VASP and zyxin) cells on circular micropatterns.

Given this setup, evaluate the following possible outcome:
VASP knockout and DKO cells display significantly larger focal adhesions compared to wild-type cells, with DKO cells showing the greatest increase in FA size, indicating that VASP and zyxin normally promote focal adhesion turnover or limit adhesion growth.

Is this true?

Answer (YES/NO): NO